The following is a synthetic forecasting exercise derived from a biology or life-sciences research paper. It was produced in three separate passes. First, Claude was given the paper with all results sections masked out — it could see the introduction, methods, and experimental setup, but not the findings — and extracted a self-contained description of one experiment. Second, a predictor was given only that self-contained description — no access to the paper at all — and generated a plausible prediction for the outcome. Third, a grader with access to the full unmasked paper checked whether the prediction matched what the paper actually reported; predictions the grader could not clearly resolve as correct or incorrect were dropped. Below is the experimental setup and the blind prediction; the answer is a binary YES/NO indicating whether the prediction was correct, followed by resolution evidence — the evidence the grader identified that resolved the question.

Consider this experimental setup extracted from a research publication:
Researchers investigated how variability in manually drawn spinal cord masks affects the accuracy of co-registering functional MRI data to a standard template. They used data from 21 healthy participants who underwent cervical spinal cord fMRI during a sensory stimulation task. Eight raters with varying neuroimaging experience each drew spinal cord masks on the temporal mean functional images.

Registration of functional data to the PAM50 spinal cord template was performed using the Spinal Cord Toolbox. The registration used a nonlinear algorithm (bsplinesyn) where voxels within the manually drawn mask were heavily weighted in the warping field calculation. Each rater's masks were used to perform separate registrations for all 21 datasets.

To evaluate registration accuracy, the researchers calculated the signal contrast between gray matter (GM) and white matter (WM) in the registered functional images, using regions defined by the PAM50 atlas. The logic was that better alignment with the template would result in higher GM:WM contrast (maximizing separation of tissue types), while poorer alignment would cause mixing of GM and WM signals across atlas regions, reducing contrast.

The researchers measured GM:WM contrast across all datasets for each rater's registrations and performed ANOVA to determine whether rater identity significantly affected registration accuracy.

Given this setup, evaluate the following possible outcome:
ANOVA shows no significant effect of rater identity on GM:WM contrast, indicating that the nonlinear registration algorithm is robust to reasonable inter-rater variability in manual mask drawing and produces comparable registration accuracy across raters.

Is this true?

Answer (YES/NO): NO